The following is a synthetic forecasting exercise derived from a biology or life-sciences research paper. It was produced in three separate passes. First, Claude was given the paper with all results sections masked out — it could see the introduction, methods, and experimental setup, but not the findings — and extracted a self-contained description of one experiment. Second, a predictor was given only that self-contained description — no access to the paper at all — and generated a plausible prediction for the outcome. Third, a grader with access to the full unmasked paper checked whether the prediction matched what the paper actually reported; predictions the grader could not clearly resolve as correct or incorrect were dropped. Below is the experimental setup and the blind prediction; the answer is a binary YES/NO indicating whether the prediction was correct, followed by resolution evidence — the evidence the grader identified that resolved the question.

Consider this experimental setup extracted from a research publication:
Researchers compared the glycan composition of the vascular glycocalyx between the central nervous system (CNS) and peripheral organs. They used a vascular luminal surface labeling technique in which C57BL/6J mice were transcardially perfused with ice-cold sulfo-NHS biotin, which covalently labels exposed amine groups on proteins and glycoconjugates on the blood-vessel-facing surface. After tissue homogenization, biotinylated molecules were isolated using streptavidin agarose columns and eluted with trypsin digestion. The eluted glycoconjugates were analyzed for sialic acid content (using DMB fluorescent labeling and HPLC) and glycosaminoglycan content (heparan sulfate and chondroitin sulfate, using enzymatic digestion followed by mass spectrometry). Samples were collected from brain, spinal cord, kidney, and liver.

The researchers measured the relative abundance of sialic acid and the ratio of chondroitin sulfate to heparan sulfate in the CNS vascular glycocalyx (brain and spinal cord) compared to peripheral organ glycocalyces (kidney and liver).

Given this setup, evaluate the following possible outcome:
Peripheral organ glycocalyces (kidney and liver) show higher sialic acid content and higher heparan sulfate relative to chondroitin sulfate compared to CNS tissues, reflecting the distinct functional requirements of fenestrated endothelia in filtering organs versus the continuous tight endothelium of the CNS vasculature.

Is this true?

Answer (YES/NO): NO